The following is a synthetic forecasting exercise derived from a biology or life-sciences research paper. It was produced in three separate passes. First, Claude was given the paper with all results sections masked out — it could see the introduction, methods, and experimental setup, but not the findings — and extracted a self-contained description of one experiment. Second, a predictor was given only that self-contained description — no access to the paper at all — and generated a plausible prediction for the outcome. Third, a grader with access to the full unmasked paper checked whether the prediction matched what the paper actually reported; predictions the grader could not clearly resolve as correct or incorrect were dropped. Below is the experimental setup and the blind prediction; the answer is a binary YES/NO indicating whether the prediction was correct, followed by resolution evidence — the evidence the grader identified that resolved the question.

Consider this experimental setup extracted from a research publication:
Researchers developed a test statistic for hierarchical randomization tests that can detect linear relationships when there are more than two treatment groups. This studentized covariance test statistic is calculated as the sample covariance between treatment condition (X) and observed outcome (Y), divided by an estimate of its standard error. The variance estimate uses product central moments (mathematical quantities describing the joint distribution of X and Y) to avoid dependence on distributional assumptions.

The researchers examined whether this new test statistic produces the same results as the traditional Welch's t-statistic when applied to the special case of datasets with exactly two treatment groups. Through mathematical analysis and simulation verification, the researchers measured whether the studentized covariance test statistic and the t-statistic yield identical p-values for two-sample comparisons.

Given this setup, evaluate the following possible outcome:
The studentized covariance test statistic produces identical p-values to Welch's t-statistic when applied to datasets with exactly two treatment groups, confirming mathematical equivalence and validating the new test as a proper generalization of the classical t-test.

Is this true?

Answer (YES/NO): YES